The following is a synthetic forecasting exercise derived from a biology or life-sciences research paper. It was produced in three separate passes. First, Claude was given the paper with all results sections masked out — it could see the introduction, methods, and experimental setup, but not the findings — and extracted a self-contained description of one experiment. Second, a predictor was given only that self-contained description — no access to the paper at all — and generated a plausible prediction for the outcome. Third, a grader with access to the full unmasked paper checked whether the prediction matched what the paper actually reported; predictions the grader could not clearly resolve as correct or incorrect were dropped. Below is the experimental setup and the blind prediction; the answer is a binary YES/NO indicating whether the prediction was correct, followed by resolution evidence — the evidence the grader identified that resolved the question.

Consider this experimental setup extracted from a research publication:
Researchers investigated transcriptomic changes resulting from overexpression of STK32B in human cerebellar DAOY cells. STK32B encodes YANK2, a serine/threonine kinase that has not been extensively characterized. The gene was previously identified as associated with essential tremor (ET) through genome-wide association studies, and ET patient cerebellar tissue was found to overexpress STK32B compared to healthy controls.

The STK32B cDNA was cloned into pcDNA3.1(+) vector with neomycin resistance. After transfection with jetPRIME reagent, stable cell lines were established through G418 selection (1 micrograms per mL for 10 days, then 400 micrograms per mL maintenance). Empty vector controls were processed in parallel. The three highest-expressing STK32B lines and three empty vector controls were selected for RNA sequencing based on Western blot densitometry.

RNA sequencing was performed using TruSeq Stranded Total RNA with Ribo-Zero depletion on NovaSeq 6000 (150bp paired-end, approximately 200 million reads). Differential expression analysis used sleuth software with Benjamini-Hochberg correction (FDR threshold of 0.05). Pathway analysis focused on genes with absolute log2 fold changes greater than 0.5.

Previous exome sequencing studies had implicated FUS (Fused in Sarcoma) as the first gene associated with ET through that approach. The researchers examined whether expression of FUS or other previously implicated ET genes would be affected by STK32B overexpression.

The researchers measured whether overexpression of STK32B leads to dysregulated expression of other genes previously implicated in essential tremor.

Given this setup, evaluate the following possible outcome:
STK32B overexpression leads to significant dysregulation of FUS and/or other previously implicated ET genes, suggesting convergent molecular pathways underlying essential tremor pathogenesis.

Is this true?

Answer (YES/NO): YES